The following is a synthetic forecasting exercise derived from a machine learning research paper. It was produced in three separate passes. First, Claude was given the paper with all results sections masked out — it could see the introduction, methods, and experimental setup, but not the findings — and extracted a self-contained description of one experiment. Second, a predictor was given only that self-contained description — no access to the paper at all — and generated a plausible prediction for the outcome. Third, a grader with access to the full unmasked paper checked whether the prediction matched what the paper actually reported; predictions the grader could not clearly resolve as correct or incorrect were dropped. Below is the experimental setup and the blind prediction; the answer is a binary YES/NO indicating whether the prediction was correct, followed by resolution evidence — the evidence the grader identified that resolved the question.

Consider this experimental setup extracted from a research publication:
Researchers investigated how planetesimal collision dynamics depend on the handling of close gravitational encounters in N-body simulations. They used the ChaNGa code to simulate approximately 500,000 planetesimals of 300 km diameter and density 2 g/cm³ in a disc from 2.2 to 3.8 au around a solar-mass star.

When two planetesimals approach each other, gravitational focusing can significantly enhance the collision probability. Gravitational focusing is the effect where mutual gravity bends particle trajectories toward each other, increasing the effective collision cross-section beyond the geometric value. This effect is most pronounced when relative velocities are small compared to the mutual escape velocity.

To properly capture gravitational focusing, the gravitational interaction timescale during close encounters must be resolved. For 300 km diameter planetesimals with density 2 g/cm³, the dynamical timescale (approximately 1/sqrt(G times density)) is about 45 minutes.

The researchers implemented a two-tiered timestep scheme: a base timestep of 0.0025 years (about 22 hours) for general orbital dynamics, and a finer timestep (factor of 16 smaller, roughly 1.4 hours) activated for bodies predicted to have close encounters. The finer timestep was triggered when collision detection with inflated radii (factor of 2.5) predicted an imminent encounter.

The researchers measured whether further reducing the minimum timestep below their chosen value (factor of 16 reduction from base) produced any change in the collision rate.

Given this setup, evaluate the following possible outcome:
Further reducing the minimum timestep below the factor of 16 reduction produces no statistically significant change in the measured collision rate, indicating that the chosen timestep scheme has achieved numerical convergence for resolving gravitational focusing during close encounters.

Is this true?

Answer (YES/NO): YES